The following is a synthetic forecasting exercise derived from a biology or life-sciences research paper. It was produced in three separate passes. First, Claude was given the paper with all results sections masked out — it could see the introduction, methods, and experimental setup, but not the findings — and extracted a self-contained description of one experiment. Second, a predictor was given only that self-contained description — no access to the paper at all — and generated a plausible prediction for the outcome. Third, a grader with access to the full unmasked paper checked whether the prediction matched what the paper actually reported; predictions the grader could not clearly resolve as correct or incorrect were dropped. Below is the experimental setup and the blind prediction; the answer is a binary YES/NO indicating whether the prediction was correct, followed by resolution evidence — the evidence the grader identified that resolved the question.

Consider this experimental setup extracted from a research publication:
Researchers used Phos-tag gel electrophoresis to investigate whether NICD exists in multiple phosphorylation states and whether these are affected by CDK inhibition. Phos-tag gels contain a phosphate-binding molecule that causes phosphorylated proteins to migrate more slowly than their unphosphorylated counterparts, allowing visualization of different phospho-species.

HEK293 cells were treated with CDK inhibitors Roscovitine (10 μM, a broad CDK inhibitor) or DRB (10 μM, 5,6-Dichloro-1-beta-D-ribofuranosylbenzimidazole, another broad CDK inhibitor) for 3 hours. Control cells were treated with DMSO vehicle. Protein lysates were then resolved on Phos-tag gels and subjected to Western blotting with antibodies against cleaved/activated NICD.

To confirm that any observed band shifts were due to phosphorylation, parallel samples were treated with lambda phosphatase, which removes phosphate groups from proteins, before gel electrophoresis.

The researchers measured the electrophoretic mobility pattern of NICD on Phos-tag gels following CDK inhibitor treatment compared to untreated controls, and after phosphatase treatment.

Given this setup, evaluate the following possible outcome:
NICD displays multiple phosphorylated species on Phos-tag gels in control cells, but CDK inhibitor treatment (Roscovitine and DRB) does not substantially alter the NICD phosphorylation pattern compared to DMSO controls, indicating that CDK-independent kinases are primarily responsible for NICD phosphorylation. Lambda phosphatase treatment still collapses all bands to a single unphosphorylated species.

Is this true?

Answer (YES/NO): NO